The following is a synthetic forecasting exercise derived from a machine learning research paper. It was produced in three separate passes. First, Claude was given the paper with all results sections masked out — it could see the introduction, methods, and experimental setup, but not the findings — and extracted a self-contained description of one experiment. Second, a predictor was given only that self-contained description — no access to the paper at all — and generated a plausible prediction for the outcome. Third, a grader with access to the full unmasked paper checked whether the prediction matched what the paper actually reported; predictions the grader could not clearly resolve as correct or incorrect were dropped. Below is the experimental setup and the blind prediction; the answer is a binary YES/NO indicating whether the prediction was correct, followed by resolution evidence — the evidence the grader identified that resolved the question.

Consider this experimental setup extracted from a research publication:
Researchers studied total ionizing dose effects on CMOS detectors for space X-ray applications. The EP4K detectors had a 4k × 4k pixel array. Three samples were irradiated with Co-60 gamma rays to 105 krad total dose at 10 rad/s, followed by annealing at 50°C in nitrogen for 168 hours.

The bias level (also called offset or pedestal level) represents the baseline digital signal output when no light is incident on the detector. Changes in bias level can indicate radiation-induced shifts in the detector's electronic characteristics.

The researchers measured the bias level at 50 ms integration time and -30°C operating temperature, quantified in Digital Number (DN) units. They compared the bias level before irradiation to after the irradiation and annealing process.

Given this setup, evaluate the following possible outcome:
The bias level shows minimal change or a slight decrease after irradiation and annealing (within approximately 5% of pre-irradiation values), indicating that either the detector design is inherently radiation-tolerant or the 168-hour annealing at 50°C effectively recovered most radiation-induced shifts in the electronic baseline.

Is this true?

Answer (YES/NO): NO